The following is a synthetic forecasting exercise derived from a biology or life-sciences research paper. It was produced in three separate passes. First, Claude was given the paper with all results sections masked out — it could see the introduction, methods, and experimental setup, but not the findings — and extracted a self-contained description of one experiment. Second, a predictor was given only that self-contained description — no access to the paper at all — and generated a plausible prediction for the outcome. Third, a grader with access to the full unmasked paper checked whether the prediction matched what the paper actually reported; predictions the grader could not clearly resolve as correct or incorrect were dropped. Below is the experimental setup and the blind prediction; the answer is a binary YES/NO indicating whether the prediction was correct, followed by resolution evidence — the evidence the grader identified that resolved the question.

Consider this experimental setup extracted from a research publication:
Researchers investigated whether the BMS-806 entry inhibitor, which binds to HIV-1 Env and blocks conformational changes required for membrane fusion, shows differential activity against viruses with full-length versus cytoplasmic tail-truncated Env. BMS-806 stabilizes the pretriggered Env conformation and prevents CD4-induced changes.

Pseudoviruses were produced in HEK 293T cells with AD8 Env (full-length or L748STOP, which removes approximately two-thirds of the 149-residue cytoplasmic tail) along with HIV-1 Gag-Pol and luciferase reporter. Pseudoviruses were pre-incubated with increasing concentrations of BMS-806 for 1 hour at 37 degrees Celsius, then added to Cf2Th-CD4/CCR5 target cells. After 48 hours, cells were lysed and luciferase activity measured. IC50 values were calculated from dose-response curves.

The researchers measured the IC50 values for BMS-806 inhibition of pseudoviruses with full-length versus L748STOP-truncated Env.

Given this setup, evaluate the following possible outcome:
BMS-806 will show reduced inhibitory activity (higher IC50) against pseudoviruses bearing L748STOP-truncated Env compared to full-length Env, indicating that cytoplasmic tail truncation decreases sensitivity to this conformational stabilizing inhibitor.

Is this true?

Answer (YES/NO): YES